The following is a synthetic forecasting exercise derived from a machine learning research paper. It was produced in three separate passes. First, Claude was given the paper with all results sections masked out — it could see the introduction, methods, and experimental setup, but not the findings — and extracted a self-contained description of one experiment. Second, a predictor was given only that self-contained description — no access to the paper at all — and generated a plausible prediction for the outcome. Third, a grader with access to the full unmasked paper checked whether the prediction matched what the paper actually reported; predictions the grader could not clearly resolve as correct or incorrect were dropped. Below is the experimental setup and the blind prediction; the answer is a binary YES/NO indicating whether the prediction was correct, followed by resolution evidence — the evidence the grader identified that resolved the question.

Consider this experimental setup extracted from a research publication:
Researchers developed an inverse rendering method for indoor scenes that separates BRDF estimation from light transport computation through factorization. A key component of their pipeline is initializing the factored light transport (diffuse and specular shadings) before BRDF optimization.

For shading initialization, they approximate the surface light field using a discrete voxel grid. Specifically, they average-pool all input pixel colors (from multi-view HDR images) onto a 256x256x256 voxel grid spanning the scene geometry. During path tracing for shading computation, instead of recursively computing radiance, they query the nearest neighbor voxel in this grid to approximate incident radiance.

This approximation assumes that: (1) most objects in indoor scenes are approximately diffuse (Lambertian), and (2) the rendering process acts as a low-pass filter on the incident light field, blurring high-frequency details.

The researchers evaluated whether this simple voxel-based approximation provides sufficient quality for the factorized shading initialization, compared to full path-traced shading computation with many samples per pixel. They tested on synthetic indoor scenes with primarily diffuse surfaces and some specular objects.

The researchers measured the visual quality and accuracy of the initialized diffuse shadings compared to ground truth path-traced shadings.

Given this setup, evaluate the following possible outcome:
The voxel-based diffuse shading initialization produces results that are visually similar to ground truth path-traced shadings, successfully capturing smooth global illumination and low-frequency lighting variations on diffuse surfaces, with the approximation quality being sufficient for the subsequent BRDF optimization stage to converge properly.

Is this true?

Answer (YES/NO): YES